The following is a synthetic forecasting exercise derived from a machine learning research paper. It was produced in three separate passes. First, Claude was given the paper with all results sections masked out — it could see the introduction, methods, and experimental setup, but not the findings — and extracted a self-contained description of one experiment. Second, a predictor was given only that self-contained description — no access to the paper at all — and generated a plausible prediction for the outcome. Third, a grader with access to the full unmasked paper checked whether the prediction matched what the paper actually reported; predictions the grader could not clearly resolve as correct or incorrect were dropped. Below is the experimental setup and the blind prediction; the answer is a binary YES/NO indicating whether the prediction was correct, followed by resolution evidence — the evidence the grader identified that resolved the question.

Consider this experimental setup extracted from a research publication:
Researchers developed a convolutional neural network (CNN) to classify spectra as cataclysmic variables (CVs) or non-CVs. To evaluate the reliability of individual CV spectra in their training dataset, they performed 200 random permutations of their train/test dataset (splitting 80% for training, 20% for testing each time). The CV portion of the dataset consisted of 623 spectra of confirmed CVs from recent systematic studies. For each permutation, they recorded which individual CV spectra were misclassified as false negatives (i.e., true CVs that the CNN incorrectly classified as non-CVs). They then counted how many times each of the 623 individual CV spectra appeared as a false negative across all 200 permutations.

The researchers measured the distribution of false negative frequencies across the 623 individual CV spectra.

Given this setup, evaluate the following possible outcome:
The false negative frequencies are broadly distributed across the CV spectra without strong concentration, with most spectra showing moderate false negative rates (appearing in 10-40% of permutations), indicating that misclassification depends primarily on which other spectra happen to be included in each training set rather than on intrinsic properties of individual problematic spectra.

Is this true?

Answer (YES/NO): NO